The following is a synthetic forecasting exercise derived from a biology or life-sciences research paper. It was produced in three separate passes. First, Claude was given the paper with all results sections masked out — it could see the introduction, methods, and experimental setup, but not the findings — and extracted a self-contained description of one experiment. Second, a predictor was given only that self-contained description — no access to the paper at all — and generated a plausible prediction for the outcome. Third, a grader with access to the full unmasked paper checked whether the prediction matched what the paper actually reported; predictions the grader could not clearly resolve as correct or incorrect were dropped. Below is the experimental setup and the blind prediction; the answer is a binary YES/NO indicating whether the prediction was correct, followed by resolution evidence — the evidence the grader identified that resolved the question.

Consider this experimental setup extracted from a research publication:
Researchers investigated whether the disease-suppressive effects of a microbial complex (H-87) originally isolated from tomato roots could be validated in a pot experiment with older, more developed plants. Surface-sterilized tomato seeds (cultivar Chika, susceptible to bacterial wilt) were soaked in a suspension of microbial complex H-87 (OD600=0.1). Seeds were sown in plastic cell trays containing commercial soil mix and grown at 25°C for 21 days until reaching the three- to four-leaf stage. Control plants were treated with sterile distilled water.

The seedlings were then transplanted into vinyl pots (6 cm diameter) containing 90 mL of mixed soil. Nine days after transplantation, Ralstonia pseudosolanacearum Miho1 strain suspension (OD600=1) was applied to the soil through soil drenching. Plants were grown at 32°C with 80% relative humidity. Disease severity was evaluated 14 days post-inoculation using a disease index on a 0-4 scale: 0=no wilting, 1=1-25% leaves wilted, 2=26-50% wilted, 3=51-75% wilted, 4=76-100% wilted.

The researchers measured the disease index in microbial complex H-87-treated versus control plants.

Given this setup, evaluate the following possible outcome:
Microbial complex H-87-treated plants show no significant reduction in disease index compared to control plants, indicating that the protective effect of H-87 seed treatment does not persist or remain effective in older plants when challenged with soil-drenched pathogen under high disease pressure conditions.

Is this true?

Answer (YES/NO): NO